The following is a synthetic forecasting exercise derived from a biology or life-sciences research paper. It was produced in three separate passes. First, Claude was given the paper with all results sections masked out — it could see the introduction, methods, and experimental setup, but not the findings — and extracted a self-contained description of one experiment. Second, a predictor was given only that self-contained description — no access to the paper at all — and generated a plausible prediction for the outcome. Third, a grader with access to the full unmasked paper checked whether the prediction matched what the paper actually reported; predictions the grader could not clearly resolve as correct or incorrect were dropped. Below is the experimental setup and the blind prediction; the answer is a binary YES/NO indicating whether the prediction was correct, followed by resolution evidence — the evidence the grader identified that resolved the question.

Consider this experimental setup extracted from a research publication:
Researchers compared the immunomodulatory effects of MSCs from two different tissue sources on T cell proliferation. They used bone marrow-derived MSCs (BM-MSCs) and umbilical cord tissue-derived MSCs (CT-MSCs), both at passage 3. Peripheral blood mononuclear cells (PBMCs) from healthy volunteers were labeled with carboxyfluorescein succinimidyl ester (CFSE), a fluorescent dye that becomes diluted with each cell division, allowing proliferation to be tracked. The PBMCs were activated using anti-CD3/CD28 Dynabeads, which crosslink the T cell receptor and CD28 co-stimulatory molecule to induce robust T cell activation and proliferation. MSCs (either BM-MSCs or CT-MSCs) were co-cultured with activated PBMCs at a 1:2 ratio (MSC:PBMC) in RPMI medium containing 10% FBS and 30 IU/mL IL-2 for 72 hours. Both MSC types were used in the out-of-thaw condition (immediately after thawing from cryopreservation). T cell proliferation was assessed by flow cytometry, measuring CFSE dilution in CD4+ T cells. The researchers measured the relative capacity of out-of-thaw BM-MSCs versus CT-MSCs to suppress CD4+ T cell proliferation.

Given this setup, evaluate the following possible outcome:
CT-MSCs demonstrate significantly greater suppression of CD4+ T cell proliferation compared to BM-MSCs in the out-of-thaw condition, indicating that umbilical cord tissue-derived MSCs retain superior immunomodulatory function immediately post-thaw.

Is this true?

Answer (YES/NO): NO